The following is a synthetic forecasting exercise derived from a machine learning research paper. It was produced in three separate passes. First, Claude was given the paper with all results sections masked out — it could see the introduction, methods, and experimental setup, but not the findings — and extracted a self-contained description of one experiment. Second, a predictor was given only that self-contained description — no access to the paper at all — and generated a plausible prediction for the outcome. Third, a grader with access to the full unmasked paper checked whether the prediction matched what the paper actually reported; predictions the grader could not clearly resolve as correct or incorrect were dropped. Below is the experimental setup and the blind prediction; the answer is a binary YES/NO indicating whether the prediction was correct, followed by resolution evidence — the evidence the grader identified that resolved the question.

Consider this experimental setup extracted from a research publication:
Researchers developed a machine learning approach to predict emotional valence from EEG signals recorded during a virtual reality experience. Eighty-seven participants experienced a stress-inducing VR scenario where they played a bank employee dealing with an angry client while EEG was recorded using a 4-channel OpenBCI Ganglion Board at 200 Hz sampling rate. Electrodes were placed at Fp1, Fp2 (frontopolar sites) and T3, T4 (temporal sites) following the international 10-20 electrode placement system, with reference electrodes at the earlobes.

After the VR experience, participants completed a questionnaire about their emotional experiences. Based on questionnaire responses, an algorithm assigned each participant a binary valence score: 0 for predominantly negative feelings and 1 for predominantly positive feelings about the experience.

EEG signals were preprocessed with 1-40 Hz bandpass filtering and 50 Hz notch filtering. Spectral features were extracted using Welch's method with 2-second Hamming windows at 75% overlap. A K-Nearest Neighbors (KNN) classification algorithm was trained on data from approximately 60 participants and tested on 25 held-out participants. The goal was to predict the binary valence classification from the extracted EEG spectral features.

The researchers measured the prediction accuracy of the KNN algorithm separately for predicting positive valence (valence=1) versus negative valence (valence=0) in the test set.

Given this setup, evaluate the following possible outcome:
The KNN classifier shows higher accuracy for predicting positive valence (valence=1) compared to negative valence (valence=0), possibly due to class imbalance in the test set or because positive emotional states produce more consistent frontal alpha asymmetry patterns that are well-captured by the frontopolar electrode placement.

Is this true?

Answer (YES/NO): YES